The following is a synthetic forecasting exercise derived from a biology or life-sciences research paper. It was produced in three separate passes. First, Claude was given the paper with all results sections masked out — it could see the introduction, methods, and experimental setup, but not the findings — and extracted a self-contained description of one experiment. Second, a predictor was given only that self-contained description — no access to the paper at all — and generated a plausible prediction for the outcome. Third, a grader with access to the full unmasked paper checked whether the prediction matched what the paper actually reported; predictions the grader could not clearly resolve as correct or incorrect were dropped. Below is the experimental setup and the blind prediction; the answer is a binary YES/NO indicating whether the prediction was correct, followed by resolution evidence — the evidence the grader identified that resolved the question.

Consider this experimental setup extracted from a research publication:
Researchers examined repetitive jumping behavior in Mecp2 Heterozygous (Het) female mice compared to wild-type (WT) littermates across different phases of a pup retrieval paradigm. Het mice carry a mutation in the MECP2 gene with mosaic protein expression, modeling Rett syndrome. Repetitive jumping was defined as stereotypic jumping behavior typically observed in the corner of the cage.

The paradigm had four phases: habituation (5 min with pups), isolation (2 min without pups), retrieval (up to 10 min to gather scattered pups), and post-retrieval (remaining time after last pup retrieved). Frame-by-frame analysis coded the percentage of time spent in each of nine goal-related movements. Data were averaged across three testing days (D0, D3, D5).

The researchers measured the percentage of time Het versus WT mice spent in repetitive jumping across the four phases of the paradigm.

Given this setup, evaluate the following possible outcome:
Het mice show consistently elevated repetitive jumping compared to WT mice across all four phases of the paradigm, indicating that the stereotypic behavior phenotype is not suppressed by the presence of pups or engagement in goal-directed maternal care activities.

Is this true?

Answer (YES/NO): NO